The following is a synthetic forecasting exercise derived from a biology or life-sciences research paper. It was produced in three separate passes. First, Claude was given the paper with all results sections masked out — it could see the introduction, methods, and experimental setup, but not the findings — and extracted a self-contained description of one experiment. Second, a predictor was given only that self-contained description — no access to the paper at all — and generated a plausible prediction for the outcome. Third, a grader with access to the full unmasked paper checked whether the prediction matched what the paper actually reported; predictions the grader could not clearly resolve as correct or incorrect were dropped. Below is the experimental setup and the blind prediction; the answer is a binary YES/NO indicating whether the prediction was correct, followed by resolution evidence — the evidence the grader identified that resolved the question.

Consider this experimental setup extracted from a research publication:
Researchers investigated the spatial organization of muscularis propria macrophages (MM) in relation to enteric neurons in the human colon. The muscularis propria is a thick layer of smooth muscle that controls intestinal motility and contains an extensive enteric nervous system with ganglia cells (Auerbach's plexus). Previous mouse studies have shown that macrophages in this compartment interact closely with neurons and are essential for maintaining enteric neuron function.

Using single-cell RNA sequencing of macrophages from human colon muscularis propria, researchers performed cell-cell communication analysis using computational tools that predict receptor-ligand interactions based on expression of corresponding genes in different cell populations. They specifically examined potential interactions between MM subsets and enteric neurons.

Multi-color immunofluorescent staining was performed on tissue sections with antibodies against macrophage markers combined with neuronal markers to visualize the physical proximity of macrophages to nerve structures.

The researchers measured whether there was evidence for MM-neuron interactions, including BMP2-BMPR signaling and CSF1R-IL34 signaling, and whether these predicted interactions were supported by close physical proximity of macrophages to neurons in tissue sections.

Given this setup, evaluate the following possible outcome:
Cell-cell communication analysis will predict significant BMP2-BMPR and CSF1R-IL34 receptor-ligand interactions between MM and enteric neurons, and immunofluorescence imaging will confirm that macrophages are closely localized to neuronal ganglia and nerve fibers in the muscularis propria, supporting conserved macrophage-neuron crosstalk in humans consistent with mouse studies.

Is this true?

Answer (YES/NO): YES